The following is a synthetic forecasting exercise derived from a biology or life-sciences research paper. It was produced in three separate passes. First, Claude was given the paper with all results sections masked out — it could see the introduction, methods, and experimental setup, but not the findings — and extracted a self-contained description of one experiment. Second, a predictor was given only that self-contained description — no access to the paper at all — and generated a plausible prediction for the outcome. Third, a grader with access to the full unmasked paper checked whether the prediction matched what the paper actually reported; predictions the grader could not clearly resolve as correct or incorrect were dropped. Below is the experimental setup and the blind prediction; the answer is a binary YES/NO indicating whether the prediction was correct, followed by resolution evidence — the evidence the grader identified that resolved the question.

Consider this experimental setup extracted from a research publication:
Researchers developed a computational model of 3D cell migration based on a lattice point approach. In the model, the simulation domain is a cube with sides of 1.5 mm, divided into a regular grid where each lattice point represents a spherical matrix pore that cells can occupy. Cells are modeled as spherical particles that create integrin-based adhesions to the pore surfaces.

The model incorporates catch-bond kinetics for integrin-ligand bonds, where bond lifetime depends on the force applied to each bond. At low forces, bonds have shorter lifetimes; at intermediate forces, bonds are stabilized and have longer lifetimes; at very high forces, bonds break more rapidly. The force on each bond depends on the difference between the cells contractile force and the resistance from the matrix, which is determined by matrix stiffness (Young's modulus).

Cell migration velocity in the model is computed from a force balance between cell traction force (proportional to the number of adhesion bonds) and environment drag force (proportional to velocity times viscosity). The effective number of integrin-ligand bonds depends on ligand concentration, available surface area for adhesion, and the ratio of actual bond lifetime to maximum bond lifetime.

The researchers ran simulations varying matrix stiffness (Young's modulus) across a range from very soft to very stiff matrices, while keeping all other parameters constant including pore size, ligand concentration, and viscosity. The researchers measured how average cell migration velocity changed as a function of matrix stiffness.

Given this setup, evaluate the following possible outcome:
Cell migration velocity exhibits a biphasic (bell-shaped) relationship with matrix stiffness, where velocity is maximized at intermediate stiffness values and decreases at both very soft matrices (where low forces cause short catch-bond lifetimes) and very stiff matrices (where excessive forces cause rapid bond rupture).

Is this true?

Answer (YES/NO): YES